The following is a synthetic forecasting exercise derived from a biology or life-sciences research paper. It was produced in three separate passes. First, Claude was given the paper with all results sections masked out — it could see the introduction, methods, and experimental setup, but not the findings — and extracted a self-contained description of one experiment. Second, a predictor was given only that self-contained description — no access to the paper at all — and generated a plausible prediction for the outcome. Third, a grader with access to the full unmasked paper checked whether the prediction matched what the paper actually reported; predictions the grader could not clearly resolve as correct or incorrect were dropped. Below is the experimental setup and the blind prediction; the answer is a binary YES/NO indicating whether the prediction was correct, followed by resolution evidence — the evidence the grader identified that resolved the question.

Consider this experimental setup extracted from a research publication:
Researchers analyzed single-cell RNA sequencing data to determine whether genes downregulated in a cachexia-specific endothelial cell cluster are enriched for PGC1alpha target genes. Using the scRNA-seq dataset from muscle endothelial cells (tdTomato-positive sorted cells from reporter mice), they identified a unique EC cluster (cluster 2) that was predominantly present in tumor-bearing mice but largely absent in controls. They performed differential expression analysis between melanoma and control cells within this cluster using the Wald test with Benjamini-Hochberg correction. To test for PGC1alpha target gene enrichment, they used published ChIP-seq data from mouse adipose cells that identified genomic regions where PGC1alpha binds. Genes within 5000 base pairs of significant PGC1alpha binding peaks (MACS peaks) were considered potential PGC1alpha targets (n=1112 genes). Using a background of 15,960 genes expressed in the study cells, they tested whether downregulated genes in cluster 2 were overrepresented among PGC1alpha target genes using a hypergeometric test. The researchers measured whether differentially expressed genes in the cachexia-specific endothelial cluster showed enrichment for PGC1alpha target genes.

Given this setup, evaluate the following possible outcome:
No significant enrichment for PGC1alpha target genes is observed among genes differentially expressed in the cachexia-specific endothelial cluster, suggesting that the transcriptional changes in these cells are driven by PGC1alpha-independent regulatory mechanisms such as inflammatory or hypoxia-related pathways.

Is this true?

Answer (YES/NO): NO